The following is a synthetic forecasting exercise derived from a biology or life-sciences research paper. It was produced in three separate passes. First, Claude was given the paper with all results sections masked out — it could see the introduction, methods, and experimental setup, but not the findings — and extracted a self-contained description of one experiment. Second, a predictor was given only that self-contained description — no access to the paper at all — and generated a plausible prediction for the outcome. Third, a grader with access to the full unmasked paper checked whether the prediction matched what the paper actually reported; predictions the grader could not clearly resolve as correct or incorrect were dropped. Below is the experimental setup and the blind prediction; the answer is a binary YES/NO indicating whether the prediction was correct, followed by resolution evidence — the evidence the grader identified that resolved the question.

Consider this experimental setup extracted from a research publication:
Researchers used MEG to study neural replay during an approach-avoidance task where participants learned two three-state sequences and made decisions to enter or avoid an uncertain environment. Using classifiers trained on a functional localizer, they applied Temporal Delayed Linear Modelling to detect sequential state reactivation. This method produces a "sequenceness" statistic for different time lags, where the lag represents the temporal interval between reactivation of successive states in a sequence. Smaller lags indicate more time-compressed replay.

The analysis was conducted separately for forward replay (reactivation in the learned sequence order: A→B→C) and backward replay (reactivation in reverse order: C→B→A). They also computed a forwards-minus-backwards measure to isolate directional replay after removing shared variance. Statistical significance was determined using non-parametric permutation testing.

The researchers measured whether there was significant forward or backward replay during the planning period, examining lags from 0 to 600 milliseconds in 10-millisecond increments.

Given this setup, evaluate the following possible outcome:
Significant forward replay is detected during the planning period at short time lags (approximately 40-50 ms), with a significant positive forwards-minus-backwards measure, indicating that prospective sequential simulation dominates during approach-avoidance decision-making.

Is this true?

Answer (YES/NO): NO